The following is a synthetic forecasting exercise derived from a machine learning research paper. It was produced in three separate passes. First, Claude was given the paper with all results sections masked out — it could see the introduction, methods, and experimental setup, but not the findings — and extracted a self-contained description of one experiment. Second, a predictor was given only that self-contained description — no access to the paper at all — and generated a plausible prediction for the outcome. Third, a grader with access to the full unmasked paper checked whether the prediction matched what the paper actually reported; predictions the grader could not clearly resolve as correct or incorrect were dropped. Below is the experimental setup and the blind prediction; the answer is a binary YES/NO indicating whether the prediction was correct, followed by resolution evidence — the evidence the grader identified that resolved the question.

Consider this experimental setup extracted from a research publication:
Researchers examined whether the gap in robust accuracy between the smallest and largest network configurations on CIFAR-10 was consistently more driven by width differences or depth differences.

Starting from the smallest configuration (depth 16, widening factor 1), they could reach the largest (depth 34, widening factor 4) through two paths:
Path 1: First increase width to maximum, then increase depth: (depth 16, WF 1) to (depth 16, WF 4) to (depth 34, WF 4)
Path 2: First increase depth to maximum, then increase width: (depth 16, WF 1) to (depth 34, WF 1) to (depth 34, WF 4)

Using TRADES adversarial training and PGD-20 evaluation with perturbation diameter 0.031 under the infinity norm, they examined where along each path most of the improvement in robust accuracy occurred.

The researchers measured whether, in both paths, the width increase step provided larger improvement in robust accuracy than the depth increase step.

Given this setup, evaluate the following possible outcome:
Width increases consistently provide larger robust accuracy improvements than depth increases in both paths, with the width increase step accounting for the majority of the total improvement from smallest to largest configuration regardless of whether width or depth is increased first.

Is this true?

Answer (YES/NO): NO